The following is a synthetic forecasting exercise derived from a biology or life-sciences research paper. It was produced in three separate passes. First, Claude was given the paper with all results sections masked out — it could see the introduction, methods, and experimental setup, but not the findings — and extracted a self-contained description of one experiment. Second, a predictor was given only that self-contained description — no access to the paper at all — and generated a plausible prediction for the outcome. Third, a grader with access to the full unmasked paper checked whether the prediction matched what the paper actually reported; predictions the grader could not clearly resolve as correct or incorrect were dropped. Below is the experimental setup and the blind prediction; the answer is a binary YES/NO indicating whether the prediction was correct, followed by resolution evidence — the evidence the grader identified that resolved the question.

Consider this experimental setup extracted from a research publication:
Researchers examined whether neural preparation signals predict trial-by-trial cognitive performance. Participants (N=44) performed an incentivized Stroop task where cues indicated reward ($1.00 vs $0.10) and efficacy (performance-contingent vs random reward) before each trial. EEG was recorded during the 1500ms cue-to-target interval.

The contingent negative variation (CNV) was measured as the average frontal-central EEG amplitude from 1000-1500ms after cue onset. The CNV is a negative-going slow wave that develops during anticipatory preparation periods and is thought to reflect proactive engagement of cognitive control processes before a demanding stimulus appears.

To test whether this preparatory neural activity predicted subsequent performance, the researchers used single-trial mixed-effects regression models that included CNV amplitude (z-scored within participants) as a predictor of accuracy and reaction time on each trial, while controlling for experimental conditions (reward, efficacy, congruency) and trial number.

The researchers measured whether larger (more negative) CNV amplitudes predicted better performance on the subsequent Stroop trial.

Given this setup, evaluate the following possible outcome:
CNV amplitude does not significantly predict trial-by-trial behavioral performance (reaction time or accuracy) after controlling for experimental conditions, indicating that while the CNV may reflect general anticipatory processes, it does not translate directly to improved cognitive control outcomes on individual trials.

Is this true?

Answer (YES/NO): NO